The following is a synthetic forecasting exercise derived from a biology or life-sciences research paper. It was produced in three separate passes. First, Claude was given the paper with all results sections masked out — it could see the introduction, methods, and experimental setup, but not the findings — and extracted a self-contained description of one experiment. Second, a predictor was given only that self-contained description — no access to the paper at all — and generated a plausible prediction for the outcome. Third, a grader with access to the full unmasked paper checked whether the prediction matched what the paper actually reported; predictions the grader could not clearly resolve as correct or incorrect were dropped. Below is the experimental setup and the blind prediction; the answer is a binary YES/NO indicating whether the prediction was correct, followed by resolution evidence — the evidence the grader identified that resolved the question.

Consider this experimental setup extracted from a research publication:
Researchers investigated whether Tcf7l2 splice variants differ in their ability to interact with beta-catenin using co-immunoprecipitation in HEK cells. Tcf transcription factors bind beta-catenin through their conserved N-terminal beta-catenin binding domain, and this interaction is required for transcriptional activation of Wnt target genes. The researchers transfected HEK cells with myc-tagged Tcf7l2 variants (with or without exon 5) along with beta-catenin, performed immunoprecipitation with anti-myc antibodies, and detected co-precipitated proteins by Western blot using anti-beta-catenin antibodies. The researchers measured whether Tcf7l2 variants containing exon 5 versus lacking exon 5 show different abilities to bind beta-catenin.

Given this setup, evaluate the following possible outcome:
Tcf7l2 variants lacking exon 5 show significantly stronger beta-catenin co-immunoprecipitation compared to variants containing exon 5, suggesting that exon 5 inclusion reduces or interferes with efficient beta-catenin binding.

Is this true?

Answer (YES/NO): NO